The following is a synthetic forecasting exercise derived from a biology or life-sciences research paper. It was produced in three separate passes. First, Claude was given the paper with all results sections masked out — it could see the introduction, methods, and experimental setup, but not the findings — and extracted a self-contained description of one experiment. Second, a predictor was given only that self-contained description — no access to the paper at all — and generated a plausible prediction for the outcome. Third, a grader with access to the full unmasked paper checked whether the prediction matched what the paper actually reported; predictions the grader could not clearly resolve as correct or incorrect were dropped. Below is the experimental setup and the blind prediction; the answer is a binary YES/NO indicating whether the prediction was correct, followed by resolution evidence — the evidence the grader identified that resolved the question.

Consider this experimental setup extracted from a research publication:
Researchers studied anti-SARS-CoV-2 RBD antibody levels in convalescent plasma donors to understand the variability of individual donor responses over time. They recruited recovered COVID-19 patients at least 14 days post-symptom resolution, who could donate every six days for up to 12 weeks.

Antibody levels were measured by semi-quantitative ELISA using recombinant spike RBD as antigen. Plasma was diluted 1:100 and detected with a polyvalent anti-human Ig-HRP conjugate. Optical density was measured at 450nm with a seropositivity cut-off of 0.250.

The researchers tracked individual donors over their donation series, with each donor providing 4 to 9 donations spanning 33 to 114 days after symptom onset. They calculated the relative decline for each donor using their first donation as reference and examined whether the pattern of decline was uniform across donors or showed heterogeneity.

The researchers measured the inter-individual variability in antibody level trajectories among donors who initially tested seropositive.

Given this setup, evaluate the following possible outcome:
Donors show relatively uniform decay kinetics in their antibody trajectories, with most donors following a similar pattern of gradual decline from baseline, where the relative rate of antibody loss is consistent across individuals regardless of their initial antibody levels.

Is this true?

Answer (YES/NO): YES